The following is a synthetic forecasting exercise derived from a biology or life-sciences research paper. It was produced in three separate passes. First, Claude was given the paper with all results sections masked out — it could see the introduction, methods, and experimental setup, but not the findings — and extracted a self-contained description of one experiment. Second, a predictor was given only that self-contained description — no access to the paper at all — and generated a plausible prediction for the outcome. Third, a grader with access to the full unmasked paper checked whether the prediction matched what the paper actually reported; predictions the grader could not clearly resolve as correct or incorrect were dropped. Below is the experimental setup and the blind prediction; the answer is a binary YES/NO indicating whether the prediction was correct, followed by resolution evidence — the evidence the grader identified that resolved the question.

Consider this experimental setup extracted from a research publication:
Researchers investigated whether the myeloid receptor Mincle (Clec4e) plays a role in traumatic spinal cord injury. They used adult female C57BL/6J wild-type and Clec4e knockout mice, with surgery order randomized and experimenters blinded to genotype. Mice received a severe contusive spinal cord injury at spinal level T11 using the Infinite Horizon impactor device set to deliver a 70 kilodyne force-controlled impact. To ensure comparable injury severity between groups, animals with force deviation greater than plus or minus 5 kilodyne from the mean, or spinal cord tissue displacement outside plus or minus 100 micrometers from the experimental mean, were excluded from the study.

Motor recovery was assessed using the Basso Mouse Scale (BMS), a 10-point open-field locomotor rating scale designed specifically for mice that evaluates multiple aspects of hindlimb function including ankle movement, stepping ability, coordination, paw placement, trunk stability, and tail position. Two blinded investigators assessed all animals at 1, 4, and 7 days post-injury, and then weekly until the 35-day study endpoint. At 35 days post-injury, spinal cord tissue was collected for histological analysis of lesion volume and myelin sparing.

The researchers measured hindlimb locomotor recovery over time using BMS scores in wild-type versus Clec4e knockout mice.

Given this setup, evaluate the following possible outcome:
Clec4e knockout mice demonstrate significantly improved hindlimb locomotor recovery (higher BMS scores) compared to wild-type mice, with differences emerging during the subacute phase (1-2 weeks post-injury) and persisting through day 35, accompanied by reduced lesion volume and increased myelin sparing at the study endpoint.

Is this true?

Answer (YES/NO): NO